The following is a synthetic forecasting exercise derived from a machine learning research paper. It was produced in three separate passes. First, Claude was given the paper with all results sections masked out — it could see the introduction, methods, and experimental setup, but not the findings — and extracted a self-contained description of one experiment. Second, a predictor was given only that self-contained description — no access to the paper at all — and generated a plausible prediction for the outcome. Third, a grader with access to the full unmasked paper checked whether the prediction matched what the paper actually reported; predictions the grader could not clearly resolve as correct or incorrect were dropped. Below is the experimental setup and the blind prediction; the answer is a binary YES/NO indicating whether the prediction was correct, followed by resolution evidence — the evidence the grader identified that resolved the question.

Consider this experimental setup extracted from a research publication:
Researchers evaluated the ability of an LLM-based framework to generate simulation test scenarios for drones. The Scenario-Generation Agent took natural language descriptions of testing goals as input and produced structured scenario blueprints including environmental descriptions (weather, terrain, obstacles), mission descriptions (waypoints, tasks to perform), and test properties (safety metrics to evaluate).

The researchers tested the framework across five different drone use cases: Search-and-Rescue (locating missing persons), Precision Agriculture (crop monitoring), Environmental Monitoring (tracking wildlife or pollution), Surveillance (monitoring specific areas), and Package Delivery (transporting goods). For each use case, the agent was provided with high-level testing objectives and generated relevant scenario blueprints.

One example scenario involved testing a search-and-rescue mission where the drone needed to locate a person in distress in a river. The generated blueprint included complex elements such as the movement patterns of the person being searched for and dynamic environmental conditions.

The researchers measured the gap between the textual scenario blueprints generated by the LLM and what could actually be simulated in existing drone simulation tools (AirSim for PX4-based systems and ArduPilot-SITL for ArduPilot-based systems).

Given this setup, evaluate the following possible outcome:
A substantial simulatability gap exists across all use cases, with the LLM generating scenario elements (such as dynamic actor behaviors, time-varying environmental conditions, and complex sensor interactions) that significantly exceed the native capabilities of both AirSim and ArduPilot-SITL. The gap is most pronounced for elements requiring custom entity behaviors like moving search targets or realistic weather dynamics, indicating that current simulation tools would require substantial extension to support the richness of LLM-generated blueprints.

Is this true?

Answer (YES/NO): NO